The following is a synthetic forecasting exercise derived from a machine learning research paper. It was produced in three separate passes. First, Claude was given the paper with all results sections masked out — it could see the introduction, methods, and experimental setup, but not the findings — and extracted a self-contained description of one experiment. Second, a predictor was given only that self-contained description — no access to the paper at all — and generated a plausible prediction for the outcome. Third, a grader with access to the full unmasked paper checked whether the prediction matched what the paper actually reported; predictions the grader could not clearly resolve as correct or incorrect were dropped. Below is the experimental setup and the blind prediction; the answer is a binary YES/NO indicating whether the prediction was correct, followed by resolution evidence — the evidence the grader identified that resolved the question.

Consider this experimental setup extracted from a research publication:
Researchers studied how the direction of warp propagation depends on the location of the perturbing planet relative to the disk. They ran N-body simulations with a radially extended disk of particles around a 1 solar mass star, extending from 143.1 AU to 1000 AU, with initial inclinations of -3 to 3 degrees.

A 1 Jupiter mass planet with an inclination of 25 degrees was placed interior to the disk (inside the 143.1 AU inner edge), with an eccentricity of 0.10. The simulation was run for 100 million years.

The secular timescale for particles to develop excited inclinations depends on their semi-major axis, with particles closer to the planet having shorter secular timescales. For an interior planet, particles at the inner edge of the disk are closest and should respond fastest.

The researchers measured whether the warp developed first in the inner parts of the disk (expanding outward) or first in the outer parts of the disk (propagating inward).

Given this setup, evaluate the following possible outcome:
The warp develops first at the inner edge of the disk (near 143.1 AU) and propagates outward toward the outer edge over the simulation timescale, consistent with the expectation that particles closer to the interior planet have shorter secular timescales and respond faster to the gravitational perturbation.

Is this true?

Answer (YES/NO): YES